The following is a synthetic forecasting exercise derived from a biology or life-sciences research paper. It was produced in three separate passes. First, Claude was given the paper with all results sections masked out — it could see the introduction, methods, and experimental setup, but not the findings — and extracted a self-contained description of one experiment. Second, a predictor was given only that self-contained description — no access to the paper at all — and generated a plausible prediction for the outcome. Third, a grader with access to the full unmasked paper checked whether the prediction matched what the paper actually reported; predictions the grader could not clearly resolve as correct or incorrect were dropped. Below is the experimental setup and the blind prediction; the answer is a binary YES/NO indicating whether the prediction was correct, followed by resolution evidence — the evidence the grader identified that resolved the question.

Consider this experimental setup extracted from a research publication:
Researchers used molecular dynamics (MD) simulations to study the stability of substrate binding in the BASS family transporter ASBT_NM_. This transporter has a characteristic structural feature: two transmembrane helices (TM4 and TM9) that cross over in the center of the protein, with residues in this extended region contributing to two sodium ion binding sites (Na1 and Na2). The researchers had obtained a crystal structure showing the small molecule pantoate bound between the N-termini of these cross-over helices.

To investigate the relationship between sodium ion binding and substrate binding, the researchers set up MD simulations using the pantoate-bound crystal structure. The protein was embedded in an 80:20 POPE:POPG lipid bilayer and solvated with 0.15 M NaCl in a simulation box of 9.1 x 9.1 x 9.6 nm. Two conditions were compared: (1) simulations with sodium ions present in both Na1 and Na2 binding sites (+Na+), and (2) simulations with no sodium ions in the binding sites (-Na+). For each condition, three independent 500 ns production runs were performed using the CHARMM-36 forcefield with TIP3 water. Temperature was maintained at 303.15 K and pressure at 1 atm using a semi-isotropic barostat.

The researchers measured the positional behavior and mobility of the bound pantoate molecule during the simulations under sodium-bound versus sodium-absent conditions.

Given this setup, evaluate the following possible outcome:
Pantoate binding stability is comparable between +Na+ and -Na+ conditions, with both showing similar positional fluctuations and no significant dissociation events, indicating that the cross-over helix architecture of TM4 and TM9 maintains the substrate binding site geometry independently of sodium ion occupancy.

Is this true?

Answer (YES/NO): NO